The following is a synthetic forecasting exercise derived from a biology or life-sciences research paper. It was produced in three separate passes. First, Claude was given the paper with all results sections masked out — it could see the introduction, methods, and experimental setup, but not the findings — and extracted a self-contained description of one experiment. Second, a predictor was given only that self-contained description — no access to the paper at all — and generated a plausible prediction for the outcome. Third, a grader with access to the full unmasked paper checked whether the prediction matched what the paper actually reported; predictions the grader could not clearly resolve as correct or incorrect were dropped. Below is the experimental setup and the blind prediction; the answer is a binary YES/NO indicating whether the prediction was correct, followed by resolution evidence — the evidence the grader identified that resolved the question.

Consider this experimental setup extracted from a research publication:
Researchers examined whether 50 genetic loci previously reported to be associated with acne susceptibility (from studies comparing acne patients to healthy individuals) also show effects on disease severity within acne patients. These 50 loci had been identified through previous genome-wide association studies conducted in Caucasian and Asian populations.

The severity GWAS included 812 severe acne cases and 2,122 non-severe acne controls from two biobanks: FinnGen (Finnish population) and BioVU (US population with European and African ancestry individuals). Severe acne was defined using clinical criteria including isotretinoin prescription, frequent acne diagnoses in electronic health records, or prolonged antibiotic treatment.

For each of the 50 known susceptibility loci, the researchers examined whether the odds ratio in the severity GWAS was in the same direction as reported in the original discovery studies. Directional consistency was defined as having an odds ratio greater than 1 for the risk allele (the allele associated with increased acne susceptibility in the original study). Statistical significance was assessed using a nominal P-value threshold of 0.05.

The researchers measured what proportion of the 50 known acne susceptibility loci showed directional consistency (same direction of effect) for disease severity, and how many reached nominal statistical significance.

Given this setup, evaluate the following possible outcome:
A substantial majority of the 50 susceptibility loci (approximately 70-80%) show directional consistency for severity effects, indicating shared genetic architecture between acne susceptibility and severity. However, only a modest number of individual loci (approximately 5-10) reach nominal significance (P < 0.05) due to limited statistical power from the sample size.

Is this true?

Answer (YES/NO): NO